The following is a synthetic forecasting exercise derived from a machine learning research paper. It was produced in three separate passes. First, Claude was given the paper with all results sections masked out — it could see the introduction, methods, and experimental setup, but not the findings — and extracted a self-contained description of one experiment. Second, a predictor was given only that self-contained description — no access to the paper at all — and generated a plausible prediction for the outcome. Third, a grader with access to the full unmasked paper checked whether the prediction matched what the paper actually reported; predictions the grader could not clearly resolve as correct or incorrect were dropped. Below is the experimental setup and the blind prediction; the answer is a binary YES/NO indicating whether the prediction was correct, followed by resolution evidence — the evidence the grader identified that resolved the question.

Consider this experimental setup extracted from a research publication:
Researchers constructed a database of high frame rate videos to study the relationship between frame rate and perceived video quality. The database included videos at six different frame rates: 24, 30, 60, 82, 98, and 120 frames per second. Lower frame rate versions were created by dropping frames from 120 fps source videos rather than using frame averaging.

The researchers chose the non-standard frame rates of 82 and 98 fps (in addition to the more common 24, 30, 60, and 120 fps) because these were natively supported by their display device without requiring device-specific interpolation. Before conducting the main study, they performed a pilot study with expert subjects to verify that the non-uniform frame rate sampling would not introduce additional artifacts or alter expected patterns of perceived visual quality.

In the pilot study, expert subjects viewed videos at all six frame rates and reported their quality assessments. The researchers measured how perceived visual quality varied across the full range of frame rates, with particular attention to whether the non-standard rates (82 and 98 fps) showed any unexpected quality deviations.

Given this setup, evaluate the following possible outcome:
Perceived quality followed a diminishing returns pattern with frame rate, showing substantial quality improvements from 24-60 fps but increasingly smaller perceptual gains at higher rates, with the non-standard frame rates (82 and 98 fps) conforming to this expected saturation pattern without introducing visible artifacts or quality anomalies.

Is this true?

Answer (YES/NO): NO